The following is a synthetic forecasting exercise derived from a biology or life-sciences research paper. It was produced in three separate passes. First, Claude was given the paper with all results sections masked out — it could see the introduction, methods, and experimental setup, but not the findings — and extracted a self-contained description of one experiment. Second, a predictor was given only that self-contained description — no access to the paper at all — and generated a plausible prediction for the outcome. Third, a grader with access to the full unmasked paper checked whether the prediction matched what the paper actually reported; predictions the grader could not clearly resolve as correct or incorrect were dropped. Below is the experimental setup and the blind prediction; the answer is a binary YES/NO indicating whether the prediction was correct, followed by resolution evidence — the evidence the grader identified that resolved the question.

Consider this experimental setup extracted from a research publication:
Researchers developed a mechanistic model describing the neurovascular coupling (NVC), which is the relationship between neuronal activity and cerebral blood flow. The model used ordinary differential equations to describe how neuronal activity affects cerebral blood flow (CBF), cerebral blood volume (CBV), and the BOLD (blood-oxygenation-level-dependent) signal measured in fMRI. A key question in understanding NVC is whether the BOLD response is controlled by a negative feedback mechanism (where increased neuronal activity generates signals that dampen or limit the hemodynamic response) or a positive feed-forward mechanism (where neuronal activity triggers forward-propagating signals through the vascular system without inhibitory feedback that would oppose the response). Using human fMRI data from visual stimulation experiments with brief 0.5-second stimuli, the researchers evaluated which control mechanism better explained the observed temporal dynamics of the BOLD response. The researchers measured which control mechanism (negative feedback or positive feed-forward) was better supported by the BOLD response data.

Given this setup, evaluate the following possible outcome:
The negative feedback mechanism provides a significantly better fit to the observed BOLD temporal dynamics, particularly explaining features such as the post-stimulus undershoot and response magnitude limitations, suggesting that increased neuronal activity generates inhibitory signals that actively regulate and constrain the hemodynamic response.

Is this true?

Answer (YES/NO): NO